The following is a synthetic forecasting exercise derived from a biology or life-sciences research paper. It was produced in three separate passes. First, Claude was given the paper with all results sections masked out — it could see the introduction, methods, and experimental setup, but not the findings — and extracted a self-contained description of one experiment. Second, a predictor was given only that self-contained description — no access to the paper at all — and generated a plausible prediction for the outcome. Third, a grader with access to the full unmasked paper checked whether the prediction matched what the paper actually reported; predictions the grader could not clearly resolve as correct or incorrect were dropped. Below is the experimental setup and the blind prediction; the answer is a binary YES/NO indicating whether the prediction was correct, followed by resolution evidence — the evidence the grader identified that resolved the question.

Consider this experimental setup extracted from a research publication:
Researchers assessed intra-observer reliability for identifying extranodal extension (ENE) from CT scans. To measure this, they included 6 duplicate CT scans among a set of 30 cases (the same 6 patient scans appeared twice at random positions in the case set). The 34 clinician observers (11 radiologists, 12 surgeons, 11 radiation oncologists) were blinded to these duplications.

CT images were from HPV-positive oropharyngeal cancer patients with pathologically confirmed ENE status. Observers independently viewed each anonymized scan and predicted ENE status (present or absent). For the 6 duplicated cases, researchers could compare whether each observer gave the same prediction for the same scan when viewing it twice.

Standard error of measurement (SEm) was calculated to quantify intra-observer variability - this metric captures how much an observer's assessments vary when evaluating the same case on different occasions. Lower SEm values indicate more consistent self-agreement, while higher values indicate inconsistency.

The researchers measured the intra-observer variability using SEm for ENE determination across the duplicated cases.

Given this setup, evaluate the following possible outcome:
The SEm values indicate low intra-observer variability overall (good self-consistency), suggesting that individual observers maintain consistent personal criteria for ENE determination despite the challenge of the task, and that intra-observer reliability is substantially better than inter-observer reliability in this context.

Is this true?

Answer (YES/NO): NO